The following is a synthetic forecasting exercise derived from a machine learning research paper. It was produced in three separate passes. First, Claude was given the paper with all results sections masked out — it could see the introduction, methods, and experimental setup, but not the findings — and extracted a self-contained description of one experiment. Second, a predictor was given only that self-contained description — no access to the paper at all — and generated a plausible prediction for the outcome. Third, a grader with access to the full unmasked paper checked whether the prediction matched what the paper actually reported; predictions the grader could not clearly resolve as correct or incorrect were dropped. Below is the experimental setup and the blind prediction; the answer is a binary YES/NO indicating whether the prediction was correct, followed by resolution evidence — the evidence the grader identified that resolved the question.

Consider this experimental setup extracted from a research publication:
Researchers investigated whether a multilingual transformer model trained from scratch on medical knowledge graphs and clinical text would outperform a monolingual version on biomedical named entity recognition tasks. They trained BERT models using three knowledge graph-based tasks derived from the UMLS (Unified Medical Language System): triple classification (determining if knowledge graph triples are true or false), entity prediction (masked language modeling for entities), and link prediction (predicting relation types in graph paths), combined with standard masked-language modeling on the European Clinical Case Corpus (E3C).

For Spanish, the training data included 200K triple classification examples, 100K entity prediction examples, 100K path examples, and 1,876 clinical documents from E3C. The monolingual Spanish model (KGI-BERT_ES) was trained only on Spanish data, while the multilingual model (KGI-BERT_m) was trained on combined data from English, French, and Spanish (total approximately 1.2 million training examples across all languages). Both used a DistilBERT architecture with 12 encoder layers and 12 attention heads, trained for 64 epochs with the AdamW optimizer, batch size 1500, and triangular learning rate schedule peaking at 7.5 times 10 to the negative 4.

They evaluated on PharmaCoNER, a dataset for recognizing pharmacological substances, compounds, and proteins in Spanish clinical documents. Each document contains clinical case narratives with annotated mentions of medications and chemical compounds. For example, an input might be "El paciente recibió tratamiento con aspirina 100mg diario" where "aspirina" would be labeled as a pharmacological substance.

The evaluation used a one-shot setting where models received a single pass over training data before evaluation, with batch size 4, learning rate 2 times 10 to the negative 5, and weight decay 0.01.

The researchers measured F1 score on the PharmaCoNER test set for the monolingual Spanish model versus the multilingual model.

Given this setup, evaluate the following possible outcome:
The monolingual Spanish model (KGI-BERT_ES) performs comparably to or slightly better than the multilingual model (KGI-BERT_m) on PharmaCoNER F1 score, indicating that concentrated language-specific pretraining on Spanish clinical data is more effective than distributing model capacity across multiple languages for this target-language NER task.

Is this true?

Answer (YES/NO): NO